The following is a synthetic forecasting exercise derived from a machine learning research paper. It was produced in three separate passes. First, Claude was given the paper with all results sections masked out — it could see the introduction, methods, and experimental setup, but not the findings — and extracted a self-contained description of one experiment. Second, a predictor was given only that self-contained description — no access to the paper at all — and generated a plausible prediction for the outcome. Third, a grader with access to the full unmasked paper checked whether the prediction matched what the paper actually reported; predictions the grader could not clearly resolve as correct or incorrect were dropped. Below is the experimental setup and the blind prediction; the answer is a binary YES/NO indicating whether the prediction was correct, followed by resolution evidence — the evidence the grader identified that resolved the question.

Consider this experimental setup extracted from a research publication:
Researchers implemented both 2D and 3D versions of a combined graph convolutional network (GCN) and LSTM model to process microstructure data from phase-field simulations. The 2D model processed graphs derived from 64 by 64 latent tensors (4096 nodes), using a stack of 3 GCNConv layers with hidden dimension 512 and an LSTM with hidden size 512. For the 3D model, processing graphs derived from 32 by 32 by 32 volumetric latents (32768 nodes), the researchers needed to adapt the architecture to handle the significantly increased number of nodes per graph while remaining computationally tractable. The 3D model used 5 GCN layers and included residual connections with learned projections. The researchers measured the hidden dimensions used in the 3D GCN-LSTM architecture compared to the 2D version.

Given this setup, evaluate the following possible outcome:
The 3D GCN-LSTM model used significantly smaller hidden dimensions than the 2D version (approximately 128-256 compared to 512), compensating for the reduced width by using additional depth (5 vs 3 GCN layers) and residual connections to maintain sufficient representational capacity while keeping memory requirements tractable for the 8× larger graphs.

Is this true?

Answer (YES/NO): NO